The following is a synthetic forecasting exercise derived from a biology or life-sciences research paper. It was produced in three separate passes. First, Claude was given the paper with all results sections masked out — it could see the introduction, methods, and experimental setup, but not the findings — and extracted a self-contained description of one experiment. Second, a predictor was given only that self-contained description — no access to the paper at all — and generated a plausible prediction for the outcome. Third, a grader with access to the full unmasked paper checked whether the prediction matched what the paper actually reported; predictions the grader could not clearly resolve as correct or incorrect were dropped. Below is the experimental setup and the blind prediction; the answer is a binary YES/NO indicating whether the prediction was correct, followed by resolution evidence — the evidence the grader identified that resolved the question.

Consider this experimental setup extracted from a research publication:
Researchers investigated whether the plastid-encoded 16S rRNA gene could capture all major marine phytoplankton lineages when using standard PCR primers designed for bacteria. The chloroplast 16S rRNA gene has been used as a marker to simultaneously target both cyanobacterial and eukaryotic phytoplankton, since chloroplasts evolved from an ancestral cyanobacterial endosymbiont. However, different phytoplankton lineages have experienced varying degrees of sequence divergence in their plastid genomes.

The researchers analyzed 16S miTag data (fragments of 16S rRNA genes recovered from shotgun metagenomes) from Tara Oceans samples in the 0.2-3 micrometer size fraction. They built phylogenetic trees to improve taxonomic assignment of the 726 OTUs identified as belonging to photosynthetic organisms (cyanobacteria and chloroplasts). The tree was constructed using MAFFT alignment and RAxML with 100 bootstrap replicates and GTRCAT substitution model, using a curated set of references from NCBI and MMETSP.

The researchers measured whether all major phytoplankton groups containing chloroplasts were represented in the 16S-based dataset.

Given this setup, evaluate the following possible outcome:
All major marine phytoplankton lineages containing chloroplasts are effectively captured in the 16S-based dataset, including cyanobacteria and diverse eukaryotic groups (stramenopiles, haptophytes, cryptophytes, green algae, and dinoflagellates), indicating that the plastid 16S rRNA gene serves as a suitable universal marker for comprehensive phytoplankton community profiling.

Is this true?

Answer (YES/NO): NO